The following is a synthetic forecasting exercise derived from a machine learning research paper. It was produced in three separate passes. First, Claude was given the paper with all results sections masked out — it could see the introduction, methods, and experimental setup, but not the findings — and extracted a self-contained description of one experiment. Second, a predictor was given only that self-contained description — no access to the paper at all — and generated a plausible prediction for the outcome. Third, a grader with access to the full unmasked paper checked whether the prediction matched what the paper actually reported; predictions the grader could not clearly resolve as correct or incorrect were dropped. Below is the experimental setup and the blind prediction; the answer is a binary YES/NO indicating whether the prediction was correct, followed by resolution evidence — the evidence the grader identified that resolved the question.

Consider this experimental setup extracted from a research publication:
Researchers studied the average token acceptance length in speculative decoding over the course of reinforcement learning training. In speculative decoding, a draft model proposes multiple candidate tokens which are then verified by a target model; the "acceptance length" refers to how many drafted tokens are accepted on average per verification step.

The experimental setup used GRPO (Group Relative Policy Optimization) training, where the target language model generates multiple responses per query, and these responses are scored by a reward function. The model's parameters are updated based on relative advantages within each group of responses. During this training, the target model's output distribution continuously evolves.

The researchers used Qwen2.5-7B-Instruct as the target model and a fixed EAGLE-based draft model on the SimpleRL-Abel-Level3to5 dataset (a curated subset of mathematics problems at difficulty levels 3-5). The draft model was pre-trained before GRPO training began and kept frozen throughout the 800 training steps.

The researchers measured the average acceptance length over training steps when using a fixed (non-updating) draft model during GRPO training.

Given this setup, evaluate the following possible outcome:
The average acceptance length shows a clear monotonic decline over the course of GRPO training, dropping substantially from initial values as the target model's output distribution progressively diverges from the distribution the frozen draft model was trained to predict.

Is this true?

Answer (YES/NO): YES